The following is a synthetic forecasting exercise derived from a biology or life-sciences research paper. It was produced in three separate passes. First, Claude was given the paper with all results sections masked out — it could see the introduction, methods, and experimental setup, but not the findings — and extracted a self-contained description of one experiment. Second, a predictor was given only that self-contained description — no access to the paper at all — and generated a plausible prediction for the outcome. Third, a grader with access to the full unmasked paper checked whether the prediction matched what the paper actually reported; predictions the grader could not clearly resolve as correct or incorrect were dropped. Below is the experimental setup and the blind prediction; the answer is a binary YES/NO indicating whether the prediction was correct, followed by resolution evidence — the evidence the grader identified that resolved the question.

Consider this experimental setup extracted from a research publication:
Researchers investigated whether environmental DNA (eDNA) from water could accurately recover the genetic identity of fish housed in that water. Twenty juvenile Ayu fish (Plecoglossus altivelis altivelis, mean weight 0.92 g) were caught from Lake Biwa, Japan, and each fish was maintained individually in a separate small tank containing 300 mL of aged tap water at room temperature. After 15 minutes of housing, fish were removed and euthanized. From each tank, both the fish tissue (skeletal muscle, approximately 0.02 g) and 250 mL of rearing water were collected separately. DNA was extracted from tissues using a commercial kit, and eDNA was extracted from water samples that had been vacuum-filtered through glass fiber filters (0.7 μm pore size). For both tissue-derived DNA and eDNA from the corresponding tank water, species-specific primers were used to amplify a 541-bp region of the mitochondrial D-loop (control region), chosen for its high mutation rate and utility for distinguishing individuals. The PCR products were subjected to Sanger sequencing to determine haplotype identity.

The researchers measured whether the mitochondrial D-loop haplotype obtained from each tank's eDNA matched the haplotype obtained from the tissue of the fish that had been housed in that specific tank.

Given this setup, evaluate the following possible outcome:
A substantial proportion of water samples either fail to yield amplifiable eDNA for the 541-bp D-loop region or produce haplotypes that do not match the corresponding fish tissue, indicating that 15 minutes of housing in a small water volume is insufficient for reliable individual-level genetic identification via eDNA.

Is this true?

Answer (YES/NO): NO